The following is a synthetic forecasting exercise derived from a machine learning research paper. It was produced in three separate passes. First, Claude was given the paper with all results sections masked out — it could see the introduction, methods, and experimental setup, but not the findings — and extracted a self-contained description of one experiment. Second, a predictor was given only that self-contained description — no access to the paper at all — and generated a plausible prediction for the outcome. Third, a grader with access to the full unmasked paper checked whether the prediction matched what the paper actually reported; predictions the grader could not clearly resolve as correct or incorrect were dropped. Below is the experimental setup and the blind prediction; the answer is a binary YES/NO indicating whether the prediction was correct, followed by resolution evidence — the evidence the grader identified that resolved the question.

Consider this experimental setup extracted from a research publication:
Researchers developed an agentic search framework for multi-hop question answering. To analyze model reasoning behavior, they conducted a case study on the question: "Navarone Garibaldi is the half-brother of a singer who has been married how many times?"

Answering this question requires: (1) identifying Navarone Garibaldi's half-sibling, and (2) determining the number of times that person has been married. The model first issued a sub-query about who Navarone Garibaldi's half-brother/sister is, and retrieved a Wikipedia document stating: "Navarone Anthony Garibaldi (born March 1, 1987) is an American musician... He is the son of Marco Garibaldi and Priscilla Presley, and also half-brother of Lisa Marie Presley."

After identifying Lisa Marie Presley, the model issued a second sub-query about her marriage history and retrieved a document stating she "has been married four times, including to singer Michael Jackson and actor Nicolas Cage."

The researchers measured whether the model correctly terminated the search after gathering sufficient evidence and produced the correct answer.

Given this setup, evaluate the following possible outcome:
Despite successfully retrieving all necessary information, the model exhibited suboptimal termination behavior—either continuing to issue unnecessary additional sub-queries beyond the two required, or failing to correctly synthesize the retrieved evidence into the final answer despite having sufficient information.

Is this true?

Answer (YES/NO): NO